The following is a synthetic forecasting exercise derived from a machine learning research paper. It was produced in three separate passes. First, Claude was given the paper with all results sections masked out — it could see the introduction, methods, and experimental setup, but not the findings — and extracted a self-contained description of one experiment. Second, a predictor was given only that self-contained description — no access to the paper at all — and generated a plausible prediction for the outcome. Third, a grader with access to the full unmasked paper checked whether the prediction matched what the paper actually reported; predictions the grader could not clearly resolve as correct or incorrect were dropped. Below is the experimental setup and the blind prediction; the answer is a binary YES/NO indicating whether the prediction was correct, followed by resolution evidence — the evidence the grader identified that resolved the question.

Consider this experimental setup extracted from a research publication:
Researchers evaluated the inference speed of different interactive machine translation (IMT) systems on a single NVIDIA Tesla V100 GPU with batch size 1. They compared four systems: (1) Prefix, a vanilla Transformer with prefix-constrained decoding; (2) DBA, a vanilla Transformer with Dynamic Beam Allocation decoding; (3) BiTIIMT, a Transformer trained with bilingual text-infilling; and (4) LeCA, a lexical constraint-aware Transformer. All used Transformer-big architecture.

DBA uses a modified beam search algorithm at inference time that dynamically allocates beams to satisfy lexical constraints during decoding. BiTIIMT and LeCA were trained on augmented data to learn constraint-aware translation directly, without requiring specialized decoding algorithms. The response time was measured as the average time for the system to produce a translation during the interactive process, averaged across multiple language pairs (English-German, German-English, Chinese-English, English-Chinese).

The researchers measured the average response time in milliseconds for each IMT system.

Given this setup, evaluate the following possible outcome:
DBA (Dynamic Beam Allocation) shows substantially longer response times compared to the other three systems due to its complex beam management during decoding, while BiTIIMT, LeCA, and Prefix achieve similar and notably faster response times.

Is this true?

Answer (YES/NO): NO